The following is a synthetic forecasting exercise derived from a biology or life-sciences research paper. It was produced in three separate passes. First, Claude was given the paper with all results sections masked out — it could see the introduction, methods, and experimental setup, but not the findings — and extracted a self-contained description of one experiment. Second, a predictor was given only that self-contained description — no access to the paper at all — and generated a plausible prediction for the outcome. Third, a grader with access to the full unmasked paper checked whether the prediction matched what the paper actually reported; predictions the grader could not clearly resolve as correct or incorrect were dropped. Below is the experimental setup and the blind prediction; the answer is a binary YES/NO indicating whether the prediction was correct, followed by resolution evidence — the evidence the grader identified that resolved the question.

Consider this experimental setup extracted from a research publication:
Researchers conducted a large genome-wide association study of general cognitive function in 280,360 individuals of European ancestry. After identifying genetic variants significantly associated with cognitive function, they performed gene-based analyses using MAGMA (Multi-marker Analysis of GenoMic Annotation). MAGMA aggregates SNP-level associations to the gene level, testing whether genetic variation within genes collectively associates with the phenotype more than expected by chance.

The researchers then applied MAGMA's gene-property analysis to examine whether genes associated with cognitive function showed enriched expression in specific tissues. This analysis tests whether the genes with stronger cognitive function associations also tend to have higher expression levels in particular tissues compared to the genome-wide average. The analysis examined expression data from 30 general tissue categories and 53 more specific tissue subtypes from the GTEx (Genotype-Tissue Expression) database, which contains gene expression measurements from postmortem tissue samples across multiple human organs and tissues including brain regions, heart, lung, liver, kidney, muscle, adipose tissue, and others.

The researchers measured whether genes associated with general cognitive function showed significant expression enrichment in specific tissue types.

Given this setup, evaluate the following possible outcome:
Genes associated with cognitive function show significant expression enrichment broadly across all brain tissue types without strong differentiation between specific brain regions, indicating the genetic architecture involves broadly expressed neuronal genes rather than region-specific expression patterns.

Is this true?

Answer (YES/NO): NO